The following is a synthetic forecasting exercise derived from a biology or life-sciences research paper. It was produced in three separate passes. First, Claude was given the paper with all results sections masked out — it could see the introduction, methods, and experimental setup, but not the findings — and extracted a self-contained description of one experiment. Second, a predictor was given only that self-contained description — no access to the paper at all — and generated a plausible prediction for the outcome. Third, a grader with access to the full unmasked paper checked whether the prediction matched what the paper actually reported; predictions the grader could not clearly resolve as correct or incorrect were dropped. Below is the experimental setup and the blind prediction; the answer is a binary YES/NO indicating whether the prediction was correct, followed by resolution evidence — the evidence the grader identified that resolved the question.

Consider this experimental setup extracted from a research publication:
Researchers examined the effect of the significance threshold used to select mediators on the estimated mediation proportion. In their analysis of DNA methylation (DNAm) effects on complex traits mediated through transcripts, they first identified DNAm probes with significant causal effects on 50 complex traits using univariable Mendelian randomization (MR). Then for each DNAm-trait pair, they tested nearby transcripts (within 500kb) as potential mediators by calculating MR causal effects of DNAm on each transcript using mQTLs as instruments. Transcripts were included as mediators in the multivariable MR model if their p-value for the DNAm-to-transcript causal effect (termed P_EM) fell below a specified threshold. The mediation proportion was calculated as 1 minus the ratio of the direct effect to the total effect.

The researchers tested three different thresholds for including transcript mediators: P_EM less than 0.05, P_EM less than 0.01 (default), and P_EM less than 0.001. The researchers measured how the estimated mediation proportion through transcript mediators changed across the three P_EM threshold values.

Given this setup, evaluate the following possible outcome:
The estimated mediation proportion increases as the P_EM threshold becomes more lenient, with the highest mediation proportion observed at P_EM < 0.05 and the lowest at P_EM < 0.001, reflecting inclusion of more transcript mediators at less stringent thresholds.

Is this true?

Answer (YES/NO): NO